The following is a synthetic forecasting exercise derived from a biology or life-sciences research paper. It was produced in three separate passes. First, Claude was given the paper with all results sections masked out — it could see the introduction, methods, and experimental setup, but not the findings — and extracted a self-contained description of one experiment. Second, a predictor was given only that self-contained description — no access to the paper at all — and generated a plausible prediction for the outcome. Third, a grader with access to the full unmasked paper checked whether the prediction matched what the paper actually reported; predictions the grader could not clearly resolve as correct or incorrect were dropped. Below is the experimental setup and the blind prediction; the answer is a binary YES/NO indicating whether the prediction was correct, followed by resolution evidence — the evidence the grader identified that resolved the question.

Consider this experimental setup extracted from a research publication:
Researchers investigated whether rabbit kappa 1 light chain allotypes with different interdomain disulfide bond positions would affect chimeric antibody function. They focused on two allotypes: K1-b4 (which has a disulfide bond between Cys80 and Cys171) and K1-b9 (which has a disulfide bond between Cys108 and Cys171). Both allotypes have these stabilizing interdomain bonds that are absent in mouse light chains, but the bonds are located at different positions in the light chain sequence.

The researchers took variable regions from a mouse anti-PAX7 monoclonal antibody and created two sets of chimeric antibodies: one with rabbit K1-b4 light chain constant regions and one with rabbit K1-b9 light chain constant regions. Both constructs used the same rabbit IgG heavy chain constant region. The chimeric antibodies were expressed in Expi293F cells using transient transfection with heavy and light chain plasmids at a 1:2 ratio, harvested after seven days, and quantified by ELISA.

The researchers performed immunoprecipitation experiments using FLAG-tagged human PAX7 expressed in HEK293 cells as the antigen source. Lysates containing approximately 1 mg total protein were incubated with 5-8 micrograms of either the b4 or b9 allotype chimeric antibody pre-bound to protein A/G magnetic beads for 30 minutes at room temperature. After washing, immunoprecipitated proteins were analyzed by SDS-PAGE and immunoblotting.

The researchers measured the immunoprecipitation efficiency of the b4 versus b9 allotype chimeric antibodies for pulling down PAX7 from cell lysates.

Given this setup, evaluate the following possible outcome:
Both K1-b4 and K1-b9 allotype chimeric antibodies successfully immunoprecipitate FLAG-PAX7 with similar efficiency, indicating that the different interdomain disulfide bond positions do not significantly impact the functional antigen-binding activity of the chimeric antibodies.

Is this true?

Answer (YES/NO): NO